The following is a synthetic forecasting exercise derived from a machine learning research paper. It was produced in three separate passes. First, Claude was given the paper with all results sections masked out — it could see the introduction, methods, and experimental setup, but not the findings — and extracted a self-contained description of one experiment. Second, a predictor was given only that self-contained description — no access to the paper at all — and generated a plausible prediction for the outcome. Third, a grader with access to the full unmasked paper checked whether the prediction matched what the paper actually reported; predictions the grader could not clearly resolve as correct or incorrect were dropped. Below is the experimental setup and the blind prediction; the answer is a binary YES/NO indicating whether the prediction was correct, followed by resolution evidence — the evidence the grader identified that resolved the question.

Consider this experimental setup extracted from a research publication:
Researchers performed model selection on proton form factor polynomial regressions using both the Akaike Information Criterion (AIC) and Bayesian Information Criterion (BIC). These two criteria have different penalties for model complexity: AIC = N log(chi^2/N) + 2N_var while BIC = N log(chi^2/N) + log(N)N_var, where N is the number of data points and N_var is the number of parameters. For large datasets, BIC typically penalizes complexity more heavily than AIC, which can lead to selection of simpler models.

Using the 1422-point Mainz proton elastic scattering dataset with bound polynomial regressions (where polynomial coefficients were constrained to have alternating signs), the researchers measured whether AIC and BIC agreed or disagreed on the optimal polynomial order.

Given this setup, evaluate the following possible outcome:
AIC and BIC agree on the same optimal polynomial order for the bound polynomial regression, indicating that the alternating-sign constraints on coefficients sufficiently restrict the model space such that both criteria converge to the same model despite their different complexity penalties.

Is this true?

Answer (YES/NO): YES